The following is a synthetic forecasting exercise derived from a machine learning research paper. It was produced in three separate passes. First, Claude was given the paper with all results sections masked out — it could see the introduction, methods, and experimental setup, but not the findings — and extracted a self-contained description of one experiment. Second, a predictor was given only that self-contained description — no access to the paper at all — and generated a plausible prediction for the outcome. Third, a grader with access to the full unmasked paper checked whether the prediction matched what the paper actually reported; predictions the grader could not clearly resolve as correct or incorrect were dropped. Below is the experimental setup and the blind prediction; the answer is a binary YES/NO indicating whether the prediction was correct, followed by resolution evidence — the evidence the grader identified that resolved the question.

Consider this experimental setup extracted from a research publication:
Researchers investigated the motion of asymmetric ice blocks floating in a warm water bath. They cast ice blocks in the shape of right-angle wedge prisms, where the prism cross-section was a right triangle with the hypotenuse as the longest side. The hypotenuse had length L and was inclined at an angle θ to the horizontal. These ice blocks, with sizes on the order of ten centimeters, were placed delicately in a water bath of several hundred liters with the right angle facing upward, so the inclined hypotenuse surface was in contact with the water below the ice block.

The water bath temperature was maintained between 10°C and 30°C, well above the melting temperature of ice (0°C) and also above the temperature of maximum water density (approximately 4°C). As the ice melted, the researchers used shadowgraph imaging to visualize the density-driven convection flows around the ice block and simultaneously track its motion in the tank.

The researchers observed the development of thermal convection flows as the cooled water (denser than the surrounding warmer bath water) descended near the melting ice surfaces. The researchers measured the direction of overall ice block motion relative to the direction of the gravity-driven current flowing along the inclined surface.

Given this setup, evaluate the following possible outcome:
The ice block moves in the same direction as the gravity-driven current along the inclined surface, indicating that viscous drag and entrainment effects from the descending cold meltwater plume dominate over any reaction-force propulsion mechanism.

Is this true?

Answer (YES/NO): NO